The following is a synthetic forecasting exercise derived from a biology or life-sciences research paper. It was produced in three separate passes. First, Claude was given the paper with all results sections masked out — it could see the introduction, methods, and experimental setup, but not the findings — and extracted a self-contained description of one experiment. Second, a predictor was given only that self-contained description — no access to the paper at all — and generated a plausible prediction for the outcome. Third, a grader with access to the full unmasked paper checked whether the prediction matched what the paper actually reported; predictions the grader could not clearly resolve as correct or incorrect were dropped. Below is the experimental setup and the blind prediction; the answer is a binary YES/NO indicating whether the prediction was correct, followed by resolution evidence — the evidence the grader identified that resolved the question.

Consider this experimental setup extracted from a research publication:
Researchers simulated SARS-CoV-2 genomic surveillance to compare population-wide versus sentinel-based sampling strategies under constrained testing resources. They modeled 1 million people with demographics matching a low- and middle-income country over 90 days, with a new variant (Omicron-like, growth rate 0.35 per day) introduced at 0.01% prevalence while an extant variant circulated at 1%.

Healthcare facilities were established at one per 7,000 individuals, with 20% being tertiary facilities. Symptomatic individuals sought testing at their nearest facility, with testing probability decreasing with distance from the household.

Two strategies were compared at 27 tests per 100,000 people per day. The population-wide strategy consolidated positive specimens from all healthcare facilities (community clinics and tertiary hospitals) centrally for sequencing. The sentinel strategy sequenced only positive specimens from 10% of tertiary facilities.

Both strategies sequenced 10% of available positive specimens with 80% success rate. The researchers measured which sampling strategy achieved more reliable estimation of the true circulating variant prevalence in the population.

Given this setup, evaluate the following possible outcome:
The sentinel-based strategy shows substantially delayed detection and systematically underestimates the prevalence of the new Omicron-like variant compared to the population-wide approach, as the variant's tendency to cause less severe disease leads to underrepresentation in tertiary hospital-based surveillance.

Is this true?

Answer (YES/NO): NO